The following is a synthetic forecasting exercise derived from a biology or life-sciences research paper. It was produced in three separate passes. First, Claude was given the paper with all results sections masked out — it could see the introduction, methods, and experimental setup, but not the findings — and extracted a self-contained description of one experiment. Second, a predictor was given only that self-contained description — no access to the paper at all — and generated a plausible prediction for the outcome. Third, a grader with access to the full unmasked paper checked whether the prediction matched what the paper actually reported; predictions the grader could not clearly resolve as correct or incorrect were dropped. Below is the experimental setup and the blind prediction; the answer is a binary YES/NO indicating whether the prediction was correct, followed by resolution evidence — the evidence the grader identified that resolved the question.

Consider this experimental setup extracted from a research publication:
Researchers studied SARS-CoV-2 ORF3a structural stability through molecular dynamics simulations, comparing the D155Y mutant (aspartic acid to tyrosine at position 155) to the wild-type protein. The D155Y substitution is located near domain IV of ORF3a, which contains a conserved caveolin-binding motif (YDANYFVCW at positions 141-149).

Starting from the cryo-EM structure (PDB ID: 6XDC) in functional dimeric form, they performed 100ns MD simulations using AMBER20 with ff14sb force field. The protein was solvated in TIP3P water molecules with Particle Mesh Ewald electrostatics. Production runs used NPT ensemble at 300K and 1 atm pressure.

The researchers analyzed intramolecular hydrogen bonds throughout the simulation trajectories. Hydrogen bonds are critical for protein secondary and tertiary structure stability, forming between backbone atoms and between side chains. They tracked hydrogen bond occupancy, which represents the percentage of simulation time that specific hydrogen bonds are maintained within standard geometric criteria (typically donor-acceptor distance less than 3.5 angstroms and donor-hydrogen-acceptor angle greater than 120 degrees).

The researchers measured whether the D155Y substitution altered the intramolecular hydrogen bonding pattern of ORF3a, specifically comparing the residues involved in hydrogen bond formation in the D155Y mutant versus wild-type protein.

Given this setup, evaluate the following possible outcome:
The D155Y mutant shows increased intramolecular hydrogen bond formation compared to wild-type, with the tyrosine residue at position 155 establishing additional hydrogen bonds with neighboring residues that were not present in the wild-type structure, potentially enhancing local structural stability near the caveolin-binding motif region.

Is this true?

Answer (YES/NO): NO